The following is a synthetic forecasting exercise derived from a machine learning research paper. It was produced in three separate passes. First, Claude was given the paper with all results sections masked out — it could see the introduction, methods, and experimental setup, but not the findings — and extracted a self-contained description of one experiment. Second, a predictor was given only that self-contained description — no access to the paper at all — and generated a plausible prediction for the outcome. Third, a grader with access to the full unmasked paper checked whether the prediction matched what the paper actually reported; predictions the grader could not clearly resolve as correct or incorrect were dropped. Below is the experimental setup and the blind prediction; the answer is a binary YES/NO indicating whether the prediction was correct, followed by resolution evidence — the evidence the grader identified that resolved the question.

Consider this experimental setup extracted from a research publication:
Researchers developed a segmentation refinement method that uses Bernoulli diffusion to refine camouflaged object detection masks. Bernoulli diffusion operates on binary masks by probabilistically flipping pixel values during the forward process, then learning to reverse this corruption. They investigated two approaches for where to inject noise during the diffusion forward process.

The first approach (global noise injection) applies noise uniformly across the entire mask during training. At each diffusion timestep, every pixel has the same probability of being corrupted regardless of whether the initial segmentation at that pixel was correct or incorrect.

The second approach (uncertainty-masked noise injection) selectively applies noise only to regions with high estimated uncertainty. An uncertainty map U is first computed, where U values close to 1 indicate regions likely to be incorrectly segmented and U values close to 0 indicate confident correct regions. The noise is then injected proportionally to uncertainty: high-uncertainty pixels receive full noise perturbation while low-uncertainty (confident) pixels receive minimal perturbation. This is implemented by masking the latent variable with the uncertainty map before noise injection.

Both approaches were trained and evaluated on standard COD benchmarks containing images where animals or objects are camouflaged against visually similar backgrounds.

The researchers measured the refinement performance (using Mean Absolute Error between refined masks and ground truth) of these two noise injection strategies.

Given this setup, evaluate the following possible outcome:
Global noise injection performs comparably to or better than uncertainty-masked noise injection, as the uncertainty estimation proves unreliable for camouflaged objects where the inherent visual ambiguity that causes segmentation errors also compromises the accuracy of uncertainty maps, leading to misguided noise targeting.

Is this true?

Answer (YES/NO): NO